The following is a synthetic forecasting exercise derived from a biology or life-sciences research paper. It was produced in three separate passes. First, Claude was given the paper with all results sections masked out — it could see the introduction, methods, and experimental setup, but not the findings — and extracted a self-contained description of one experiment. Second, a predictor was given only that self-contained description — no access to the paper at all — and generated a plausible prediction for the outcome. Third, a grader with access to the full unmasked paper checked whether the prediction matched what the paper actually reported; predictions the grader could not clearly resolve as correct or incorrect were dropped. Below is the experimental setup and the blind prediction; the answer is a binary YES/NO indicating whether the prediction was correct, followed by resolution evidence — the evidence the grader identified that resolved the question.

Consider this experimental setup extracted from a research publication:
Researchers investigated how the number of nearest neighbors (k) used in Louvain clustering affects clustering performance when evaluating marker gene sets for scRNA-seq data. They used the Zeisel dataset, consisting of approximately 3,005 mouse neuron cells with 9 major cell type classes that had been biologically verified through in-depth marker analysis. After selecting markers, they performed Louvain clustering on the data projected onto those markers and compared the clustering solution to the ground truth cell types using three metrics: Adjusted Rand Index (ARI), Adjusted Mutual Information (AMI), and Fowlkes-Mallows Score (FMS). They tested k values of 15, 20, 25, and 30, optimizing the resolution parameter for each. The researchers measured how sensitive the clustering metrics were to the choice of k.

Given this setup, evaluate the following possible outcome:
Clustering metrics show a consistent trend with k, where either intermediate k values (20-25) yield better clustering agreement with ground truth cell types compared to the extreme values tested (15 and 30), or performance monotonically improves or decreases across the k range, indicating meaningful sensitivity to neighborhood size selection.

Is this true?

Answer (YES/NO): YES